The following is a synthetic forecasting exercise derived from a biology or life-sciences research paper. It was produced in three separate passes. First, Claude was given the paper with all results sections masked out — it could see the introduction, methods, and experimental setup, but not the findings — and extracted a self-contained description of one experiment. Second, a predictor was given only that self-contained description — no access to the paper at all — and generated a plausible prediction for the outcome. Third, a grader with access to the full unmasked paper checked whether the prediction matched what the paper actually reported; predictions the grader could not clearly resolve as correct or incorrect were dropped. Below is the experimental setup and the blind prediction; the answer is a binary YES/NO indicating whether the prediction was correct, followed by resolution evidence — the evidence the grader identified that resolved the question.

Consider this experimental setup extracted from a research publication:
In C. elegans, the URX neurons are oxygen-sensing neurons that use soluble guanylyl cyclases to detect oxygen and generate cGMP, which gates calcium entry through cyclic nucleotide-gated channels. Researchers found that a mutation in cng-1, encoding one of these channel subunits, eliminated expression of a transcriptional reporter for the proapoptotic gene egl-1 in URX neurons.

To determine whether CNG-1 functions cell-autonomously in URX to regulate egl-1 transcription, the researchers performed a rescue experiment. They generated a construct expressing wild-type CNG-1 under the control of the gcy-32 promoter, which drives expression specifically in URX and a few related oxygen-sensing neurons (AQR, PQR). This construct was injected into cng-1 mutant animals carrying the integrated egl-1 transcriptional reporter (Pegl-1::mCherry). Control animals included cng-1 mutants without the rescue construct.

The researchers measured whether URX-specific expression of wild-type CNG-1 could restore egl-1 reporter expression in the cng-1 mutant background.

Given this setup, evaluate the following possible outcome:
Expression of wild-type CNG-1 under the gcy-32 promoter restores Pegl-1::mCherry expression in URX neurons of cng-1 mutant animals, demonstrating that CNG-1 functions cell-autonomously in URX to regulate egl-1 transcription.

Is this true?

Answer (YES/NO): YES